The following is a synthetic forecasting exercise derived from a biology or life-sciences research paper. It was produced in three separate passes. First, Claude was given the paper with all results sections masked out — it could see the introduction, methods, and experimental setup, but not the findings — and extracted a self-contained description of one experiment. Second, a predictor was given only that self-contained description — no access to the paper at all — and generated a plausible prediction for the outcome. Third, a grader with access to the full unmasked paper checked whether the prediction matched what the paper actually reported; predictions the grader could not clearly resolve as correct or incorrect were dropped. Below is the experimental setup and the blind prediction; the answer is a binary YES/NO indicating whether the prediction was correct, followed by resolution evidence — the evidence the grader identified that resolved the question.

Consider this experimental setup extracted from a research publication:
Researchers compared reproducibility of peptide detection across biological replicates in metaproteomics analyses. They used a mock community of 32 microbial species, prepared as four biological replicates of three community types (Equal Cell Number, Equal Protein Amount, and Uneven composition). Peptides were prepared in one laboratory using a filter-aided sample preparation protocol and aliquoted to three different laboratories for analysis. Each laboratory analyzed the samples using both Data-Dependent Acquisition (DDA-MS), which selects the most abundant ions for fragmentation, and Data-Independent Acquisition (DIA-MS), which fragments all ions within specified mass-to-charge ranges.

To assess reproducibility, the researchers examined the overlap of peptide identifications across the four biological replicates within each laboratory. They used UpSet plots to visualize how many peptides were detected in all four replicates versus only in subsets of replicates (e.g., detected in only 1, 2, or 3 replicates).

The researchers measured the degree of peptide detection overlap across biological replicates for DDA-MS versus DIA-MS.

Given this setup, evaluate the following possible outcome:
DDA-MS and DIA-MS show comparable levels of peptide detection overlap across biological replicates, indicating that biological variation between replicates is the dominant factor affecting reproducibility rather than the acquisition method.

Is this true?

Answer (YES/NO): NO